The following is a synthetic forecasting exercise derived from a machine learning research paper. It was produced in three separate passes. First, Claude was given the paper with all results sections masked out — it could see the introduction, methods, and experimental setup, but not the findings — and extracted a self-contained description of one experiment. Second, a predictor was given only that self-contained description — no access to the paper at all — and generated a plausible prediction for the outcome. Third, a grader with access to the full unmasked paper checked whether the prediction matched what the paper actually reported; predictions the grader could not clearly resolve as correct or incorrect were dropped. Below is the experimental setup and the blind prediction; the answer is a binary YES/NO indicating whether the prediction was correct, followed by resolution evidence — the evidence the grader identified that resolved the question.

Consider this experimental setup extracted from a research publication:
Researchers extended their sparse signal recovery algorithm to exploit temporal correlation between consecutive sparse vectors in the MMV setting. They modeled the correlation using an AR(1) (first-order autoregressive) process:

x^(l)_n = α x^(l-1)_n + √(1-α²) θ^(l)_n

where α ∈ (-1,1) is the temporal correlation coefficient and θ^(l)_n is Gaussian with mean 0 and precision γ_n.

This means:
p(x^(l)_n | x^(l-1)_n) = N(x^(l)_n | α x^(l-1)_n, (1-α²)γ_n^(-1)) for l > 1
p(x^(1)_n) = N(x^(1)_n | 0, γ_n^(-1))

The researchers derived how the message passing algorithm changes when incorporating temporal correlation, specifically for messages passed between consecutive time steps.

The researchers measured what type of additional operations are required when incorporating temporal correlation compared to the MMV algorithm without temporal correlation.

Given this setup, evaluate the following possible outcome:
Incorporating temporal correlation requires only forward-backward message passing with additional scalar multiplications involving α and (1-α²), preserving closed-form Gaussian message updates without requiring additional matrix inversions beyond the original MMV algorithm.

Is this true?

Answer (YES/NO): YES